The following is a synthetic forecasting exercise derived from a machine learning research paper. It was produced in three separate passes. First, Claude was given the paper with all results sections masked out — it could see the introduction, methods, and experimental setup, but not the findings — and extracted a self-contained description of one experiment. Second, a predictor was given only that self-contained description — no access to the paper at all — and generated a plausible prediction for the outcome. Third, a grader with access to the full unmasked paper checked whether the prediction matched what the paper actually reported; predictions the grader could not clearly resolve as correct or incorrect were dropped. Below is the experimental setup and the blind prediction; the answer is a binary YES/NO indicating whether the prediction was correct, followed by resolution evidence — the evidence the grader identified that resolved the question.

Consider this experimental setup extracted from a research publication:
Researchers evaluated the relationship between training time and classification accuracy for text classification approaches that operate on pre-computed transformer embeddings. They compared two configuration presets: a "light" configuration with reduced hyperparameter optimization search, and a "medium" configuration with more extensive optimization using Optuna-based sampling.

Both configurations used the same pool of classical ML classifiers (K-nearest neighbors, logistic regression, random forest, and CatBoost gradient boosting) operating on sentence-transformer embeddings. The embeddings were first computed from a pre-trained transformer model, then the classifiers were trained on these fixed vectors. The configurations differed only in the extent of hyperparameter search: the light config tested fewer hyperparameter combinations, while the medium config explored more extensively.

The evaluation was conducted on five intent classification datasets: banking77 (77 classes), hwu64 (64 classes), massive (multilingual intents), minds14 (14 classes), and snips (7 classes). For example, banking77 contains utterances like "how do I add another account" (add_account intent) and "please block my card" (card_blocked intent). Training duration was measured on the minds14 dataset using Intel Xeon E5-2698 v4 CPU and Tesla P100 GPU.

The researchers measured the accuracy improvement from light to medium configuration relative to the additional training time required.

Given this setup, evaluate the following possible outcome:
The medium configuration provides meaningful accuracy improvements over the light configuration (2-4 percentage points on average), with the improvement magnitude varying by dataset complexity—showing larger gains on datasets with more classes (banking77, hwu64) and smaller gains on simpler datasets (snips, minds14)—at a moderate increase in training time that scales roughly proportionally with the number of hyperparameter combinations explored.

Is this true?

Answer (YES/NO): NO